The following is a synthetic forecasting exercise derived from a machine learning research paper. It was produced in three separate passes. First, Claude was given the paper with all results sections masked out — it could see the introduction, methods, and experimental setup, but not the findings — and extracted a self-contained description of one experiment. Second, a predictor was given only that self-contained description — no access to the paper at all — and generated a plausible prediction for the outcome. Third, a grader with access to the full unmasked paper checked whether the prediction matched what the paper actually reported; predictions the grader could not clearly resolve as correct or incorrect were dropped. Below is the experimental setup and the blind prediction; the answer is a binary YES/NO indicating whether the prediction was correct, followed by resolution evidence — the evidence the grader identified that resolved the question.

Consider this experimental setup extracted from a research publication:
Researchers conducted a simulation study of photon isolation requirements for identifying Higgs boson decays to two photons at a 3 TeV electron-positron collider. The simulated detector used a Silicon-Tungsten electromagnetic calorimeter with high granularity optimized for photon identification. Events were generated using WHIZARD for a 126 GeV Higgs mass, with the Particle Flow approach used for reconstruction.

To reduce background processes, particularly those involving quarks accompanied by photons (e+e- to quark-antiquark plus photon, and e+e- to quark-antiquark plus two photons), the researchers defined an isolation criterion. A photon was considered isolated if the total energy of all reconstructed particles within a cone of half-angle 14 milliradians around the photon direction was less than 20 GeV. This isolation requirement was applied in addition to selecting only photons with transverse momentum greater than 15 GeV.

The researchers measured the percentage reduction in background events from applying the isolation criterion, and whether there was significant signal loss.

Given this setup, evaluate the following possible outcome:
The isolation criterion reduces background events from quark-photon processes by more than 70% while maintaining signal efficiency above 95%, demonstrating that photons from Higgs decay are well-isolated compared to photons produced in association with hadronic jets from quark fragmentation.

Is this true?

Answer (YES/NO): NO